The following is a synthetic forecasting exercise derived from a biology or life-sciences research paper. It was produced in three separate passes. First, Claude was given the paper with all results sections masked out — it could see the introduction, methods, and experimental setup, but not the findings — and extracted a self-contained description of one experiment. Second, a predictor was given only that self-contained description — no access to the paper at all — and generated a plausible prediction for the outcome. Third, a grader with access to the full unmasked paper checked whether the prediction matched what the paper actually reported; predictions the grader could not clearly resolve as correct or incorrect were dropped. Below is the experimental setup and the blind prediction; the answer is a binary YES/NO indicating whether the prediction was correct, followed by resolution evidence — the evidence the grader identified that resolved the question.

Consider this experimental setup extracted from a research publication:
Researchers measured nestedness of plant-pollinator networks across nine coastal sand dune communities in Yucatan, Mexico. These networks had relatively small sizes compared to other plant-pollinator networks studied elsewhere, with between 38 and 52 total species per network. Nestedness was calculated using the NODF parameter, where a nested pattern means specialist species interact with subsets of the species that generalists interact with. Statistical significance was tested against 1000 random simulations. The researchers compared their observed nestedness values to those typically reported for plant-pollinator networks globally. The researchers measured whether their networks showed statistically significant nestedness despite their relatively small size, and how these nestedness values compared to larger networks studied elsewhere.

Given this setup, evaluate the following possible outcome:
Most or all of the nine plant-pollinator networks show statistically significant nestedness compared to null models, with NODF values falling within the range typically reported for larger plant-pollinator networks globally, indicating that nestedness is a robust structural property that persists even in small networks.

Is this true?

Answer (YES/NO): NO